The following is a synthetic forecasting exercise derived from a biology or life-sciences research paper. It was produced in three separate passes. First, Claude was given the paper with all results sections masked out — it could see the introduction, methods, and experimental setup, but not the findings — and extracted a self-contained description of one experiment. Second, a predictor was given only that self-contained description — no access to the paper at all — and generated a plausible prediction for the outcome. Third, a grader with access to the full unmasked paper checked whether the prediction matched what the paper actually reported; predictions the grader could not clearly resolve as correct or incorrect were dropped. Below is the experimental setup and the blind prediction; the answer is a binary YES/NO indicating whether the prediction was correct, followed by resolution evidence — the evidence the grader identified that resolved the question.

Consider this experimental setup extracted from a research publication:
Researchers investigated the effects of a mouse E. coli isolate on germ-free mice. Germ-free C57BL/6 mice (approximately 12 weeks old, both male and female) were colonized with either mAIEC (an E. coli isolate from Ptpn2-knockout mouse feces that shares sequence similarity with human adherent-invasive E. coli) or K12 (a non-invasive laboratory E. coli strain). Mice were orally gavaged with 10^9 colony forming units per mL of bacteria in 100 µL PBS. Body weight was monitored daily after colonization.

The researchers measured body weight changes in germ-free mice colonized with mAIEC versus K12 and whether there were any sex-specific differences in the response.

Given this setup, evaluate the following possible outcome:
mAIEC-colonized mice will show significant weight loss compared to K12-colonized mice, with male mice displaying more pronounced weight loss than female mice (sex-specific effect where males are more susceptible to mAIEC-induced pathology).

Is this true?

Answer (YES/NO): YES